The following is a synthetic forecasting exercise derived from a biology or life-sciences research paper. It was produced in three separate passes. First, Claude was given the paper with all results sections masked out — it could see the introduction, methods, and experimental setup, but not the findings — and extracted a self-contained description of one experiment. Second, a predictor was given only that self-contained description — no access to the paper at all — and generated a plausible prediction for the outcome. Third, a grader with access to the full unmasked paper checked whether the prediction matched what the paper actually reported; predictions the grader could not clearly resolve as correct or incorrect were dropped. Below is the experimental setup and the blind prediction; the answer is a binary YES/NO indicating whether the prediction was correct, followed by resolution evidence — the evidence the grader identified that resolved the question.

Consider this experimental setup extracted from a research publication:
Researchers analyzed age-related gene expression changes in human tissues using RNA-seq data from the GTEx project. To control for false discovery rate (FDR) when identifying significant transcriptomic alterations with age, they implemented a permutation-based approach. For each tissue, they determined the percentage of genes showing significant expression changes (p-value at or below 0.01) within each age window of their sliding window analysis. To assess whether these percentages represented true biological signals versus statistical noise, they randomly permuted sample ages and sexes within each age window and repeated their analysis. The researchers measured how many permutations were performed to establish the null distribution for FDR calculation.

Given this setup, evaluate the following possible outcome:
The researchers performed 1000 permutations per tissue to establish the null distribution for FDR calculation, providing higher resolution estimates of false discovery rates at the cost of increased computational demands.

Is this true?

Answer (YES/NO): NO